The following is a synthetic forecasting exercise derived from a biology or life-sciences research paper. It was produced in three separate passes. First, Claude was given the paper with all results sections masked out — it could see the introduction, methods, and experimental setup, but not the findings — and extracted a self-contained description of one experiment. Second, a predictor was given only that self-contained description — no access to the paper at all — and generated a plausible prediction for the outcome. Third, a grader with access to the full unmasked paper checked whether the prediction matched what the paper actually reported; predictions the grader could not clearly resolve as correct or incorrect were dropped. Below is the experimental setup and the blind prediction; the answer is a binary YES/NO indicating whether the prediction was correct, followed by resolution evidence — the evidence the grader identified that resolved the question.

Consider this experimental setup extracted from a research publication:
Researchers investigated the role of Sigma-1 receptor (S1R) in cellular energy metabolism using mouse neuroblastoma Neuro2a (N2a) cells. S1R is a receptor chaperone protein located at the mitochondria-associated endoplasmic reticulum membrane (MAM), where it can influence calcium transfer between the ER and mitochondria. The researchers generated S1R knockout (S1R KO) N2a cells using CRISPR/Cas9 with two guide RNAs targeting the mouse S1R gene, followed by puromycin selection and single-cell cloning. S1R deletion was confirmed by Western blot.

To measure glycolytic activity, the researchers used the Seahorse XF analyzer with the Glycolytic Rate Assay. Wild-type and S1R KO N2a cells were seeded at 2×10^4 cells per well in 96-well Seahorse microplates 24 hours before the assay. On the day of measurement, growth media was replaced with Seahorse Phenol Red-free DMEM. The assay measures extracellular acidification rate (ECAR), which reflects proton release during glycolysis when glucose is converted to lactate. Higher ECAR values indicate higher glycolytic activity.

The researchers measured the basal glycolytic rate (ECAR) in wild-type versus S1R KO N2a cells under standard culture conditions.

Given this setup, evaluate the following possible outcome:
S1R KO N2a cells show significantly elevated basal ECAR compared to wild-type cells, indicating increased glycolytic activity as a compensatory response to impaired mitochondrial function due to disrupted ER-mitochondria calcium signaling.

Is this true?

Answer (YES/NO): NO